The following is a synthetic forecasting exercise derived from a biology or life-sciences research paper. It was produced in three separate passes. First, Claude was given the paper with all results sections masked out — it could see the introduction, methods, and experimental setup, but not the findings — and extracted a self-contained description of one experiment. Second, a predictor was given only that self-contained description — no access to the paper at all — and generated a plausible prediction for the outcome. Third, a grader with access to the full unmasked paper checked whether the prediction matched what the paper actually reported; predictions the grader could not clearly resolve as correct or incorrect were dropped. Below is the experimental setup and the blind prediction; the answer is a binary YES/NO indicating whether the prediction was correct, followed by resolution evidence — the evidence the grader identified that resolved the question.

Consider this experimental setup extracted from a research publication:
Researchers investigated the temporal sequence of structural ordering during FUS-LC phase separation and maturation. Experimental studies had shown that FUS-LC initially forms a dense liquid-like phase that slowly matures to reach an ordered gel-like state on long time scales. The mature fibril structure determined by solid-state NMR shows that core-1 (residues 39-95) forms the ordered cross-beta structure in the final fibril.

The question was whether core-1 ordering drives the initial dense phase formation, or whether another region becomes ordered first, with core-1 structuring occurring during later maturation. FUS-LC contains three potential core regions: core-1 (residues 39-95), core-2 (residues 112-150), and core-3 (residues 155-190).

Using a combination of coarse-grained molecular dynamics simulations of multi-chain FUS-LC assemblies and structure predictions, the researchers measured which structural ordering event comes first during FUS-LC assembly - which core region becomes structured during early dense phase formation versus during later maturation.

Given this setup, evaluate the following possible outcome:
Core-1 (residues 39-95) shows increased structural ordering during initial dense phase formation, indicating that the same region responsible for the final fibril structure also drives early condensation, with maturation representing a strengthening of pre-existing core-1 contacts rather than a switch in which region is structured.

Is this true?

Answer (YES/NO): NO